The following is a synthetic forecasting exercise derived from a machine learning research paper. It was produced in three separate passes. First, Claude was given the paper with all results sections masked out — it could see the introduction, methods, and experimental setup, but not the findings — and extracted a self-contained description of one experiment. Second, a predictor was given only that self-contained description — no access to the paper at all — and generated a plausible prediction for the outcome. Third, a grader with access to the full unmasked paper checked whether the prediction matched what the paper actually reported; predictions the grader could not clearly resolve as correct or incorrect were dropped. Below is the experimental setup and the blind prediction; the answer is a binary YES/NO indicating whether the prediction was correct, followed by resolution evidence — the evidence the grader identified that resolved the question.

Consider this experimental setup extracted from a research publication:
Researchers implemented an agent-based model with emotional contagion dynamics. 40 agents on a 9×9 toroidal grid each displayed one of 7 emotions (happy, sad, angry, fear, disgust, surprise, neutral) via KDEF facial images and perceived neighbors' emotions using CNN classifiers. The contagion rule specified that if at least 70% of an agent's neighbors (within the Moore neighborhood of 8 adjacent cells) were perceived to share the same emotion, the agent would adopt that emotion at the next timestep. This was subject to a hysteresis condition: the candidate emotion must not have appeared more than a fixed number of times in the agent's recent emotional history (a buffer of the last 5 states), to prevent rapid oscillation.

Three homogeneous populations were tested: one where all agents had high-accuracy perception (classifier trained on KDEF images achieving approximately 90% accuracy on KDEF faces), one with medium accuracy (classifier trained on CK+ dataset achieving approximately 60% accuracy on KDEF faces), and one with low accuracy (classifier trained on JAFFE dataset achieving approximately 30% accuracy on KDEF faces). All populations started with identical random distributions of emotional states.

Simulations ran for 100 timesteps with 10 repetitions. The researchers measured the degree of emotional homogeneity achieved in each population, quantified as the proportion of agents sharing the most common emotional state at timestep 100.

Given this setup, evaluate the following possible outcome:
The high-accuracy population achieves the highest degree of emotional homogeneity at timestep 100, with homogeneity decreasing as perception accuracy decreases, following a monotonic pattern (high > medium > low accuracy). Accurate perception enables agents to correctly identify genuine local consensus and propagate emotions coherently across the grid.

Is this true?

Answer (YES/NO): NO